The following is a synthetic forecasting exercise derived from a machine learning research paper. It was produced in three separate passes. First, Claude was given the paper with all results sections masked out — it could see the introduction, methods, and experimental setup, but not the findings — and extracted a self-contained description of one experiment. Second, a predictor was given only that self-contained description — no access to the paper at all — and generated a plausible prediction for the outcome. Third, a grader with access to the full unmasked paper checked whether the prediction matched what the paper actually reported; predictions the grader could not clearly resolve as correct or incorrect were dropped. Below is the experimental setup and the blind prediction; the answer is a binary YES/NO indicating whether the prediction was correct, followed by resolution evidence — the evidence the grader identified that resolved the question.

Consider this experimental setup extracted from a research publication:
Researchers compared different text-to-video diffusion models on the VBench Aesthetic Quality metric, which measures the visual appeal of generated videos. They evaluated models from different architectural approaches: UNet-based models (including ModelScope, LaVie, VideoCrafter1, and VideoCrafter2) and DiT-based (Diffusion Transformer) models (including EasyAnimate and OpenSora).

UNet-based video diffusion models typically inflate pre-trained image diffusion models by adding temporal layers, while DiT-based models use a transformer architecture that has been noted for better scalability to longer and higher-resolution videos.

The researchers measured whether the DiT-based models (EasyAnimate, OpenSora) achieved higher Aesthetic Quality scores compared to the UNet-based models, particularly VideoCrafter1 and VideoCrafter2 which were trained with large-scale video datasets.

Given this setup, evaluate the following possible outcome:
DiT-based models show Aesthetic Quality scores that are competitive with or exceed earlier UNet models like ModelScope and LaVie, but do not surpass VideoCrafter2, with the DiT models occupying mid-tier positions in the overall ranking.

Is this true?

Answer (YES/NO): NO